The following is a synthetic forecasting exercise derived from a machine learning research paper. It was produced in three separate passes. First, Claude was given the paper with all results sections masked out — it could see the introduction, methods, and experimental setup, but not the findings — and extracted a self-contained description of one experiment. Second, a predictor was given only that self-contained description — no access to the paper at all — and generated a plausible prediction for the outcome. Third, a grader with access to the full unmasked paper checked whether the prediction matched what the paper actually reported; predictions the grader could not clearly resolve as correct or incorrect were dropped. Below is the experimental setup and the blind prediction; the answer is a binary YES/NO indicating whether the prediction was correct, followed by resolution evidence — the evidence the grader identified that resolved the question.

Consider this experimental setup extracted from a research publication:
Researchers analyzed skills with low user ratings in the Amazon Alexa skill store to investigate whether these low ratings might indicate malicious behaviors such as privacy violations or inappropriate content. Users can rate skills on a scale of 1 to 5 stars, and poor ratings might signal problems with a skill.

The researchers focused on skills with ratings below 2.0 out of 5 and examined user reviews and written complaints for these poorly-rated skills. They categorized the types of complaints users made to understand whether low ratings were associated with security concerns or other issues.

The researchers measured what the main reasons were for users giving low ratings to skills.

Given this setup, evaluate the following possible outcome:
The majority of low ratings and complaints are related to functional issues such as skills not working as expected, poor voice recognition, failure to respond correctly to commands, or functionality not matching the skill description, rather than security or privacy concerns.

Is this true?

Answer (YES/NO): YES